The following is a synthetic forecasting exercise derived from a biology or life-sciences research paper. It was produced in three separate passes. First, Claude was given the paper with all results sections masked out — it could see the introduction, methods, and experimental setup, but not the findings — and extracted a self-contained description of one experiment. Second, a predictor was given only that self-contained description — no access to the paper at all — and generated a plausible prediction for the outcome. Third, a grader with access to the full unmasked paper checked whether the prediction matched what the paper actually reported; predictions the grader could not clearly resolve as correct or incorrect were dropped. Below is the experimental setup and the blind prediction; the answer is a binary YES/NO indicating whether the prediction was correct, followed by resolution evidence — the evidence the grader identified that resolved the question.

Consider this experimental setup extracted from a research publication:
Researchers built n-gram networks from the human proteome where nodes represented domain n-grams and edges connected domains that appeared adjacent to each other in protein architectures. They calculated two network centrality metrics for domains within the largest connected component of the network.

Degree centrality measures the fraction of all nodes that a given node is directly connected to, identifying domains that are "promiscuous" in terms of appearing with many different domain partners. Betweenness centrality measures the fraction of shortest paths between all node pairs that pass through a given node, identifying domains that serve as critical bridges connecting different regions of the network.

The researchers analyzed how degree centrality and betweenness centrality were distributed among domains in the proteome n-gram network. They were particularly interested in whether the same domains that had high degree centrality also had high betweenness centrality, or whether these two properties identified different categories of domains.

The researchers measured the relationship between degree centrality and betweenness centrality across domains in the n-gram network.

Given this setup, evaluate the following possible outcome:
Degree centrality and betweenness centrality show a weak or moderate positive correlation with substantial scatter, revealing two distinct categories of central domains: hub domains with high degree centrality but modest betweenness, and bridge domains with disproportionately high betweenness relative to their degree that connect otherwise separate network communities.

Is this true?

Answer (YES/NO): NO